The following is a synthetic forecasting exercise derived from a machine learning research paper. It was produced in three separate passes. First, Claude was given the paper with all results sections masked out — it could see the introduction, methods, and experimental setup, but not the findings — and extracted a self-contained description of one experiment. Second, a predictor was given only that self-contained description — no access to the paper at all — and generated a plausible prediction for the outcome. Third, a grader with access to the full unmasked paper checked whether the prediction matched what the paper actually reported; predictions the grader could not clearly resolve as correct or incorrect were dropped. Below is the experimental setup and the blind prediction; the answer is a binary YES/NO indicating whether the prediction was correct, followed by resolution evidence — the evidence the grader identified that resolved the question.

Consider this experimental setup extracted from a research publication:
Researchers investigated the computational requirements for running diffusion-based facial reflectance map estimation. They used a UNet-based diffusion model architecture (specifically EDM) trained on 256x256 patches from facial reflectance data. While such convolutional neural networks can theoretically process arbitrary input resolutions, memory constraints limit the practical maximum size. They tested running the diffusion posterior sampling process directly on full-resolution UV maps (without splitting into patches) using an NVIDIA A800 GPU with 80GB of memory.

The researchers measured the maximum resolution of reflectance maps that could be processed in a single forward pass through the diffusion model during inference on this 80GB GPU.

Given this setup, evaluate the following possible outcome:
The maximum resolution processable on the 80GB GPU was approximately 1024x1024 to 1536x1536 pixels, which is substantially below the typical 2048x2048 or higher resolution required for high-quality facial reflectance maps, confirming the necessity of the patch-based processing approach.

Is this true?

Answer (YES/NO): YES